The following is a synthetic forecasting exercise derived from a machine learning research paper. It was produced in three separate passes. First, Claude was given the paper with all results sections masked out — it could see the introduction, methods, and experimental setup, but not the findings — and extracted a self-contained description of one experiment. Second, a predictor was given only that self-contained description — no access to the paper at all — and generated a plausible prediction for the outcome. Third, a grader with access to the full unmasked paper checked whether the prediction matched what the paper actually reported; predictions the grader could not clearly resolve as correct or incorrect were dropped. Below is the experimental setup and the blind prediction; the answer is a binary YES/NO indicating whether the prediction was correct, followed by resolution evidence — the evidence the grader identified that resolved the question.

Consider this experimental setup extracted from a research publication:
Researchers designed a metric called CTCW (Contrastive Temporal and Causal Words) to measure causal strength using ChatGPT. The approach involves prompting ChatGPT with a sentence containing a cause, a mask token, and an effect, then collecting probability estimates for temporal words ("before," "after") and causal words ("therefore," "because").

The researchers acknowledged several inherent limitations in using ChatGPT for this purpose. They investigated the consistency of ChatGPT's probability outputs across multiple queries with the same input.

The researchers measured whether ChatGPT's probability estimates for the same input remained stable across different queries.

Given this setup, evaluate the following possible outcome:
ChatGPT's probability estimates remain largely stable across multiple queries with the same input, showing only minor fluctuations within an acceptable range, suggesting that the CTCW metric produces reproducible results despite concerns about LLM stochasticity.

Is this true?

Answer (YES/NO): NO